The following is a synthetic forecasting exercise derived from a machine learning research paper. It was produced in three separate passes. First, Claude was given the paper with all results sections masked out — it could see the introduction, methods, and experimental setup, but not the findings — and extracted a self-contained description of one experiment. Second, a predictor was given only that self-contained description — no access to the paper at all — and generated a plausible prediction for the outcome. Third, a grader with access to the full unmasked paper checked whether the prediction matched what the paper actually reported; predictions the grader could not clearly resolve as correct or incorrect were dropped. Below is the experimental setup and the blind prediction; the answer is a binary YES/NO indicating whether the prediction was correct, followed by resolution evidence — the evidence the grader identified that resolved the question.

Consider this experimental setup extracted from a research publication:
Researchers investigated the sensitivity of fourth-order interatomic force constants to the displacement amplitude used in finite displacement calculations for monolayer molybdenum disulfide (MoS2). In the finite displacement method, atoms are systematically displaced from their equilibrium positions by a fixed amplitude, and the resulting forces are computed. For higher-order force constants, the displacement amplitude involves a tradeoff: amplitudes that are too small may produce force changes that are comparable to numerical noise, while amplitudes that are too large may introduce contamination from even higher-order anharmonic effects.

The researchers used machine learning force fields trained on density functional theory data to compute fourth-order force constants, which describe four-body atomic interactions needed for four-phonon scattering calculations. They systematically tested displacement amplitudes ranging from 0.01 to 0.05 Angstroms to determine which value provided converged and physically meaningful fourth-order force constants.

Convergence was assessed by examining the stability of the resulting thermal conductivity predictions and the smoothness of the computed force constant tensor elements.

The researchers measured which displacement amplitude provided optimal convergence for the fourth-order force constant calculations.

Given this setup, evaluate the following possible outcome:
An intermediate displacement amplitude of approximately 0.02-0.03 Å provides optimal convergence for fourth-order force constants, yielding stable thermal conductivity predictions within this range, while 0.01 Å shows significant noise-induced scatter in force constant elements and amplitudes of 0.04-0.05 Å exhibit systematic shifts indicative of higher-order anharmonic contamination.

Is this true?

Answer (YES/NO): NO